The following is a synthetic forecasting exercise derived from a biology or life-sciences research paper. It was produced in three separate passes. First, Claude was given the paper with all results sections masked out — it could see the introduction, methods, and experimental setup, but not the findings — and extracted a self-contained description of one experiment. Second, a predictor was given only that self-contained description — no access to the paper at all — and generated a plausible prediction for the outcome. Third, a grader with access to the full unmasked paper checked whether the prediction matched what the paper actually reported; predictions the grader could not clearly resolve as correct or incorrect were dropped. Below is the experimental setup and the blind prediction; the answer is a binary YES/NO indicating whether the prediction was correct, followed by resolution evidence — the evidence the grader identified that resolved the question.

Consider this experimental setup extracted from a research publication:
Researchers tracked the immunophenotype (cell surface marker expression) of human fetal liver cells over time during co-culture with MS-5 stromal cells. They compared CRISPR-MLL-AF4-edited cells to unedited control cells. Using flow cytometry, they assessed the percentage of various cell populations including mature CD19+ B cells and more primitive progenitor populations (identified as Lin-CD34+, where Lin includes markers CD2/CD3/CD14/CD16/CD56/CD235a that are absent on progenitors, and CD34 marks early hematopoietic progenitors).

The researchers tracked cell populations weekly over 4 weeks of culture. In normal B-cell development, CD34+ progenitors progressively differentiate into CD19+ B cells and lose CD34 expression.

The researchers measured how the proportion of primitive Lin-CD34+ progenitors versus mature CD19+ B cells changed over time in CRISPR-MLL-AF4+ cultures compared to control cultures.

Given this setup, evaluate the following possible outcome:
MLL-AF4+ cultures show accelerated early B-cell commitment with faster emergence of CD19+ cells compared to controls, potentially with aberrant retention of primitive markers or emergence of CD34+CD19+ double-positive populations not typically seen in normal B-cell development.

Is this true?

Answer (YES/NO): YES